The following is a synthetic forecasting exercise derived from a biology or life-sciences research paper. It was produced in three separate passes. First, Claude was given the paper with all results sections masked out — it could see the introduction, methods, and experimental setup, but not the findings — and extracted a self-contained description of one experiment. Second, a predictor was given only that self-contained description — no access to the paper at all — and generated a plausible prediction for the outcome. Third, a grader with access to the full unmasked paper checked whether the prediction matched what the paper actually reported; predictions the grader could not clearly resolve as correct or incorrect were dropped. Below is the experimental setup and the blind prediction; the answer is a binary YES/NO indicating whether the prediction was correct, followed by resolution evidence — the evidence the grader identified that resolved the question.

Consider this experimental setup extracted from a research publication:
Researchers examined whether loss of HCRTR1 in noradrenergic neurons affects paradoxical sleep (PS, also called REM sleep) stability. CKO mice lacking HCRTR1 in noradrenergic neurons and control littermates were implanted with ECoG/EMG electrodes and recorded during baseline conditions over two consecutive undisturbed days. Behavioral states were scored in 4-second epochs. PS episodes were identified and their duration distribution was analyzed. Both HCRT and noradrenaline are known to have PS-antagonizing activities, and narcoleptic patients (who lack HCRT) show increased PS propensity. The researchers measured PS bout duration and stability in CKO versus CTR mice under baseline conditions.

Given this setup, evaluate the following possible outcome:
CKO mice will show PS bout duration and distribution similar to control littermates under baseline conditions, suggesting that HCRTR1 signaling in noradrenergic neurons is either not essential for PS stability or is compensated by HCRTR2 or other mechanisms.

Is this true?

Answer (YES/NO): NO